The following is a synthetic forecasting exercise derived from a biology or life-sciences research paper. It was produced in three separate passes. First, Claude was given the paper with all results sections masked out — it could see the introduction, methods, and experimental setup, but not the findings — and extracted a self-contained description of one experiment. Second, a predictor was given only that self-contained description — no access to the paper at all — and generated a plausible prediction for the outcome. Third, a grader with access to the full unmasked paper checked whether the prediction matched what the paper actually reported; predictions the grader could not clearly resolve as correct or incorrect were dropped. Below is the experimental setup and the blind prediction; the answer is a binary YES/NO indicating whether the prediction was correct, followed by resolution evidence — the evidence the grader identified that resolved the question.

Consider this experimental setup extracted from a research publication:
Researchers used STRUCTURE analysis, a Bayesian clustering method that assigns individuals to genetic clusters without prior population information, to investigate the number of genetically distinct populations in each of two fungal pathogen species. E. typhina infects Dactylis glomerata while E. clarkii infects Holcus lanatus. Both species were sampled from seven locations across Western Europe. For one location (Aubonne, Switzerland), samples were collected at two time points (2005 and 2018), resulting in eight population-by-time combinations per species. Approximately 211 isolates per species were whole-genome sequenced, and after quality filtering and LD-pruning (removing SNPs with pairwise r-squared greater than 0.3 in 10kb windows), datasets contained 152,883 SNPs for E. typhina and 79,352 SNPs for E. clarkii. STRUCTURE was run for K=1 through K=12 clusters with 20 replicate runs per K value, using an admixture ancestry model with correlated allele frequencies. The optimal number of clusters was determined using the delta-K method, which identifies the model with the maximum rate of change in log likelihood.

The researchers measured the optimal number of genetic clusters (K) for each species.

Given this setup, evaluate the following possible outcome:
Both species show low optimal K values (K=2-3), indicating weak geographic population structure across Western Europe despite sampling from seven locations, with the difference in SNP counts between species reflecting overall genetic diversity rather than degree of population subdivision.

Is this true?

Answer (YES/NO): NO